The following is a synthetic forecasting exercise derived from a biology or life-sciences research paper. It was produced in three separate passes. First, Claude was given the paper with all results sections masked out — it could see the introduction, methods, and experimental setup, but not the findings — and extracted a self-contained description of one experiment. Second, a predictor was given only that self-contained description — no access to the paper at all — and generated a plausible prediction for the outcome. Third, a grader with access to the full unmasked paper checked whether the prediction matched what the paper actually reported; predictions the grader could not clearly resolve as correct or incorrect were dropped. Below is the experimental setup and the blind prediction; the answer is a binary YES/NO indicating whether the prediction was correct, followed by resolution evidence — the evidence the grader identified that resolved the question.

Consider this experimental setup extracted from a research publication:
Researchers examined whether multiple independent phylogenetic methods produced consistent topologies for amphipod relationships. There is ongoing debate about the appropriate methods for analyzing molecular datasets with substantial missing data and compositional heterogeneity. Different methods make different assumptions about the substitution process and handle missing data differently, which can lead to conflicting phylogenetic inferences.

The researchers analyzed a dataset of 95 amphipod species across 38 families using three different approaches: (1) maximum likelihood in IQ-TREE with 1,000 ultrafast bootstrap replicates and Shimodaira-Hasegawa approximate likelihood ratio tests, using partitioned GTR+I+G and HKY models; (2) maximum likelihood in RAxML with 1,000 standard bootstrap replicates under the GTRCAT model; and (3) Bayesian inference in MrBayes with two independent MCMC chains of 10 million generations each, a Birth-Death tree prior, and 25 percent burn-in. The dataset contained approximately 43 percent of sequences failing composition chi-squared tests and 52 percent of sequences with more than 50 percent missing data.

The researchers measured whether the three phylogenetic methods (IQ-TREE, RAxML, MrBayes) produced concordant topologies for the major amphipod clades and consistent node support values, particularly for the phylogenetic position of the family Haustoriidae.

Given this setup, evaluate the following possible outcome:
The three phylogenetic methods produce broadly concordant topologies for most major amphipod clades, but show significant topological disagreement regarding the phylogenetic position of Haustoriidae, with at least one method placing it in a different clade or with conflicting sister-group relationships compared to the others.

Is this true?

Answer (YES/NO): NO